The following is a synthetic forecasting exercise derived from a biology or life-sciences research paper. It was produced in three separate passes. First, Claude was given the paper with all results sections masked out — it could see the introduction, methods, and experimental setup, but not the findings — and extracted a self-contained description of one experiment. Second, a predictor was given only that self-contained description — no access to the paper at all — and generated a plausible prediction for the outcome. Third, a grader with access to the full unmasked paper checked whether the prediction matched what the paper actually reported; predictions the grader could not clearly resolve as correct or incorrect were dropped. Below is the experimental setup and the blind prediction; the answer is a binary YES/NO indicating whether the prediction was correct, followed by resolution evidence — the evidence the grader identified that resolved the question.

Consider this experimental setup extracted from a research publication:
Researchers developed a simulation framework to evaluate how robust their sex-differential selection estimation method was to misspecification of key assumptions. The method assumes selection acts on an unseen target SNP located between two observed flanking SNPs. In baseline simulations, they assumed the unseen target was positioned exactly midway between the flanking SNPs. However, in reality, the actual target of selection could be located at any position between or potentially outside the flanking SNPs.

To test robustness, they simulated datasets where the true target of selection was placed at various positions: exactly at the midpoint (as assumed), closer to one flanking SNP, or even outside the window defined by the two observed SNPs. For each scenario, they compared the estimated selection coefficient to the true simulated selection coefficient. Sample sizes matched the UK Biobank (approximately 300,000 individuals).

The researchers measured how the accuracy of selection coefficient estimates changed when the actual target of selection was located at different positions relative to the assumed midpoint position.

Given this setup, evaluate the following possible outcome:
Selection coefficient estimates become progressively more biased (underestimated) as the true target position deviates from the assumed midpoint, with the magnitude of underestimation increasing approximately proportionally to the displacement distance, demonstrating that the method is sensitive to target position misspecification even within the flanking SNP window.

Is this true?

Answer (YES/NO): NO